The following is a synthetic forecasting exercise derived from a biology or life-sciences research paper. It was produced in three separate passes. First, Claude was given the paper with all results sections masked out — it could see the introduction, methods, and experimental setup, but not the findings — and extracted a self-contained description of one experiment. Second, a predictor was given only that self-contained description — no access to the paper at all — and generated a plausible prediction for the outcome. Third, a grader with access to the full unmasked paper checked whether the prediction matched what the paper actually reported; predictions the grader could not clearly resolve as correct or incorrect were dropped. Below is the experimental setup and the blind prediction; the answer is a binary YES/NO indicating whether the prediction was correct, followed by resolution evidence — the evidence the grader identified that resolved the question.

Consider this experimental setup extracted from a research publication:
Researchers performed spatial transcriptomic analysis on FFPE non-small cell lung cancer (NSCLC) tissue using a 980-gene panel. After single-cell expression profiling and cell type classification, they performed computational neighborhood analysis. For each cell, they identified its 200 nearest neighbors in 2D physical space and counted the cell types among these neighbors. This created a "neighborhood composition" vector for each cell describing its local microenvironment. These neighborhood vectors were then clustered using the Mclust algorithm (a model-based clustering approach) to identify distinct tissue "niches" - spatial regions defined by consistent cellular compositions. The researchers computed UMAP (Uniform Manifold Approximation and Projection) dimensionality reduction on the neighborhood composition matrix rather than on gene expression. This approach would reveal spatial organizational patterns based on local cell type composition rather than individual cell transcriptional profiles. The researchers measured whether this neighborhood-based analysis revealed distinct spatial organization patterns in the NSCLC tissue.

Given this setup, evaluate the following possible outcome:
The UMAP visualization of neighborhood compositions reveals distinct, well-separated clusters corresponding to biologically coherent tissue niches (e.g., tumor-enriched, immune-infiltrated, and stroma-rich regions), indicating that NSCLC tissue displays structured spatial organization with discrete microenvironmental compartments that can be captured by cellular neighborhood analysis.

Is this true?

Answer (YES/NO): YES